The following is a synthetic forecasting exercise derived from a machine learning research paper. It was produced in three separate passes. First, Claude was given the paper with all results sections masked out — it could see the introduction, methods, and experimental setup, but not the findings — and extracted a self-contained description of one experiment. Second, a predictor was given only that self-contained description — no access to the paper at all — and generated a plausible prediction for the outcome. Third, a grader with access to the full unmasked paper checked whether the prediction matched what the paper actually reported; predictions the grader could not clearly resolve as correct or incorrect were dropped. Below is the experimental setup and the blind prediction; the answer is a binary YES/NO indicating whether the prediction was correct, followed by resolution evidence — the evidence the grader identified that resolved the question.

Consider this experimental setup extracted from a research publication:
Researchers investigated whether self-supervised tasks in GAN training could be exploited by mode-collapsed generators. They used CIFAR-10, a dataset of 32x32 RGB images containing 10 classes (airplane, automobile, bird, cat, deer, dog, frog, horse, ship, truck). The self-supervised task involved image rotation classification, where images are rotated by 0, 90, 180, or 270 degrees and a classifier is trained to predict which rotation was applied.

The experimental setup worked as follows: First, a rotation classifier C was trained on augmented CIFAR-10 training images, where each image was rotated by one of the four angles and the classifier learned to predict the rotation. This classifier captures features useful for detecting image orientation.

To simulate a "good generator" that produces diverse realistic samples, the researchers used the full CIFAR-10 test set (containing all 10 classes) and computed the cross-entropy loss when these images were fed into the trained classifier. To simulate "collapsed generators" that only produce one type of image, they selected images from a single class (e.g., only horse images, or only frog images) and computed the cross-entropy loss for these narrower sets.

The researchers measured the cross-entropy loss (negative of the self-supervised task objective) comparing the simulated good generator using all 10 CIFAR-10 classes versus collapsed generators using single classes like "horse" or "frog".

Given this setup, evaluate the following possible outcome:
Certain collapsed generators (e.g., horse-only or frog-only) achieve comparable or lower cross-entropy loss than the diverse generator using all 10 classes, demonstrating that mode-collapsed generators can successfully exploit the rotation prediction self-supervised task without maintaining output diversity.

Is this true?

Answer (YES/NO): YES